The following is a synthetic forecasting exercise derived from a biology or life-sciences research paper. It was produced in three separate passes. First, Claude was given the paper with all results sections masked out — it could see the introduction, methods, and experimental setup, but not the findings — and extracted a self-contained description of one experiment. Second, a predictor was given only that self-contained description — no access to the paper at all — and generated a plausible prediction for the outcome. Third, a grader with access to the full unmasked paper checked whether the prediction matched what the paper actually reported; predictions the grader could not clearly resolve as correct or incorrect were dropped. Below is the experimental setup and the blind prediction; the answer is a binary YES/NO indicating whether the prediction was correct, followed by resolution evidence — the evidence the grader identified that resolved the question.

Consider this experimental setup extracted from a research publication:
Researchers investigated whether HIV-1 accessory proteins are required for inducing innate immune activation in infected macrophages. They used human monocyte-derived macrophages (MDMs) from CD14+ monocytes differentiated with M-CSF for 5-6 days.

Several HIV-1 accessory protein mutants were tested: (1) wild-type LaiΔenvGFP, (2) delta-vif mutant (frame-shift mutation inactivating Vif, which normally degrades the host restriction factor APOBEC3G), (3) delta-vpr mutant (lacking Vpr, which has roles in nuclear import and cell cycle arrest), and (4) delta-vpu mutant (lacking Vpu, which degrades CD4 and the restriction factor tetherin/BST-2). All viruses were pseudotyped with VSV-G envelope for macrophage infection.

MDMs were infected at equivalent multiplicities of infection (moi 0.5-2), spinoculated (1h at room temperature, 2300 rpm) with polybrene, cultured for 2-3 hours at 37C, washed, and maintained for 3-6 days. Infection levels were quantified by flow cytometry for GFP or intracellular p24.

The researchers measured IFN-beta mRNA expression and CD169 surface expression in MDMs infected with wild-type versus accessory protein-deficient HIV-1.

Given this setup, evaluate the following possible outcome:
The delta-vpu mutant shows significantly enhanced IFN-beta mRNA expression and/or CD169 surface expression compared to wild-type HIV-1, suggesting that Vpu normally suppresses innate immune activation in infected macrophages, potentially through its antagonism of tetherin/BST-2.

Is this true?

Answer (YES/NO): NO